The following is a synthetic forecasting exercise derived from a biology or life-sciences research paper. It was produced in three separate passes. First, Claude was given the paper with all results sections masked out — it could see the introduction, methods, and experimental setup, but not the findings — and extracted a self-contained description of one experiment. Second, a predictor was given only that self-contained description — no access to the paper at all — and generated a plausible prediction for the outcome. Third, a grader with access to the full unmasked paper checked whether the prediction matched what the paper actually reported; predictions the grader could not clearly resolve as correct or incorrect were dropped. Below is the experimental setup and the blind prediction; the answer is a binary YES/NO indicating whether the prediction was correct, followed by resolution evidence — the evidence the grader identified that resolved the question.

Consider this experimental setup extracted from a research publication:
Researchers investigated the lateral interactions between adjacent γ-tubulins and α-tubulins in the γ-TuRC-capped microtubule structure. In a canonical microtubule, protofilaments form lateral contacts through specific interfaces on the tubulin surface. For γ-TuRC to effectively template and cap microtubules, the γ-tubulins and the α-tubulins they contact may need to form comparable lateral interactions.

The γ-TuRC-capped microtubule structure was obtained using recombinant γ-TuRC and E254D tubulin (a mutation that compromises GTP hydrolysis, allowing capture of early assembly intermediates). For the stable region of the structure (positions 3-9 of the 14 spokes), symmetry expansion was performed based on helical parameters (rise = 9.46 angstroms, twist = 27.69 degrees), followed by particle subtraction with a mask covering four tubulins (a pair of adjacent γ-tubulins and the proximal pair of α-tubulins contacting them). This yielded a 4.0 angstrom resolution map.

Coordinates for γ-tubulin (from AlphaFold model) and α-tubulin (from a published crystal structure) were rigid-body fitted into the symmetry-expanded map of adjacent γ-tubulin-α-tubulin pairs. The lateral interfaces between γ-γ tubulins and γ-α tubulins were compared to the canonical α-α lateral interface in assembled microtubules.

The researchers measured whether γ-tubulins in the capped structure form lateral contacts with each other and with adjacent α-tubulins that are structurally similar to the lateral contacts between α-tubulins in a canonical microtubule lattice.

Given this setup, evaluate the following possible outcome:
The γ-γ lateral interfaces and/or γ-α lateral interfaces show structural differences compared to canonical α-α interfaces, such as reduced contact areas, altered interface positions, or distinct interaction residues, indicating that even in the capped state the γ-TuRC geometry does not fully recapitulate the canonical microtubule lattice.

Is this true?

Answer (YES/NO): NO